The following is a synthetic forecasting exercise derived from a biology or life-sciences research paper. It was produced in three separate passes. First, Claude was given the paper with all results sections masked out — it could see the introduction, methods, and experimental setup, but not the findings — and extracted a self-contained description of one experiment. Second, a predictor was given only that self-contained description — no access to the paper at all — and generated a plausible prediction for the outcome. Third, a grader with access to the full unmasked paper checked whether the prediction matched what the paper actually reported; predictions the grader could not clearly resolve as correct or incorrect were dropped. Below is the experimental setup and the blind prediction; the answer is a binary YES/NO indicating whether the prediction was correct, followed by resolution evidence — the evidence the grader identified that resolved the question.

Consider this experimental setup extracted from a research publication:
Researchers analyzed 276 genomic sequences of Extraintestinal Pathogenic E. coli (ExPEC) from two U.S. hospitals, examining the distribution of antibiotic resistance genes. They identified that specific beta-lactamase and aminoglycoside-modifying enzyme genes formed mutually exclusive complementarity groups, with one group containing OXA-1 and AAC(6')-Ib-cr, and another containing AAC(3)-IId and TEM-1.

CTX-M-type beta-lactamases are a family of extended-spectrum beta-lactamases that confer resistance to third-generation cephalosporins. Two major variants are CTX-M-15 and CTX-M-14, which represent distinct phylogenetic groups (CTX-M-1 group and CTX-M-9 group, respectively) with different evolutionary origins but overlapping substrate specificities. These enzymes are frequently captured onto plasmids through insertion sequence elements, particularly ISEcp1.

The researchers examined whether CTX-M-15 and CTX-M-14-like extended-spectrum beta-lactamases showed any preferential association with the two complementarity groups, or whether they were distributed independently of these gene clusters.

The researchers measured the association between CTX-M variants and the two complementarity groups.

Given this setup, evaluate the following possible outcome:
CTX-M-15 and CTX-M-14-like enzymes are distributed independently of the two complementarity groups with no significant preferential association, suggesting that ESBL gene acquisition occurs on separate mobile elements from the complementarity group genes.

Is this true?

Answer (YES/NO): NO